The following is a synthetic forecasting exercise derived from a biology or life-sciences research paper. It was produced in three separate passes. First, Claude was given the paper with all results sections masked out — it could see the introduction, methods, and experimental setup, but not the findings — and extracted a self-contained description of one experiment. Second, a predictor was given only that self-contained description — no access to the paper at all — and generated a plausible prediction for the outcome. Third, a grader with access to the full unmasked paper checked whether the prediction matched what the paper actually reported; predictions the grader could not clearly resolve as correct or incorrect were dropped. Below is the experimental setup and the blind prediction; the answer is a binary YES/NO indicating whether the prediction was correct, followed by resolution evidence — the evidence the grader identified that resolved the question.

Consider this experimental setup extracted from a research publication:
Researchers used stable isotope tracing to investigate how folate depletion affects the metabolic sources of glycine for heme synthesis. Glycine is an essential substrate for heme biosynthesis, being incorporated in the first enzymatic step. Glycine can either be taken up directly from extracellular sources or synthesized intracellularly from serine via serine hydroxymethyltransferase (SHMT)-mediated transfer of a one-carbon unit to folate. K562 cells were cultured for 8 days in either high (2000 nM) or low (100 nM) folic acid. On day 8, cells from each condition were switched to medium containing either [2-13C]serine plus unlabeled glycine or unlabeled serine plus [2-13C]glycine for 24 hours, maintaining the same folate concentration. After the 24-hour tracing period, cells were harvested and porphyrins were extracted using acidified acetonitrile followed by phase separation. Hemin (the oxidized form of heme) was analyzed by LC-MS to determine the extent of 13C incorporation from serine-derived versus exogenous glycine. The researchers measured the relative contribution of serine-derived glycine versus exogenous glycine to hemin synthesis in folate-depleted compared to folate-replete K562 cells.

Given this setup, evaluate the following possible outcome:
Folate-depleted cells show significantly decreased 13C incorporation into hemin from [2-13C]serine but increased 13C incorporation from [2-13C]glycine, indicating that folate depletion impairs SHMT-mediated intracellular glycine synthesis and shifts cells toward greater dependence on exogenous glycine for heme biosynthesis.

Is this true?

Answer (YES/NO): YES